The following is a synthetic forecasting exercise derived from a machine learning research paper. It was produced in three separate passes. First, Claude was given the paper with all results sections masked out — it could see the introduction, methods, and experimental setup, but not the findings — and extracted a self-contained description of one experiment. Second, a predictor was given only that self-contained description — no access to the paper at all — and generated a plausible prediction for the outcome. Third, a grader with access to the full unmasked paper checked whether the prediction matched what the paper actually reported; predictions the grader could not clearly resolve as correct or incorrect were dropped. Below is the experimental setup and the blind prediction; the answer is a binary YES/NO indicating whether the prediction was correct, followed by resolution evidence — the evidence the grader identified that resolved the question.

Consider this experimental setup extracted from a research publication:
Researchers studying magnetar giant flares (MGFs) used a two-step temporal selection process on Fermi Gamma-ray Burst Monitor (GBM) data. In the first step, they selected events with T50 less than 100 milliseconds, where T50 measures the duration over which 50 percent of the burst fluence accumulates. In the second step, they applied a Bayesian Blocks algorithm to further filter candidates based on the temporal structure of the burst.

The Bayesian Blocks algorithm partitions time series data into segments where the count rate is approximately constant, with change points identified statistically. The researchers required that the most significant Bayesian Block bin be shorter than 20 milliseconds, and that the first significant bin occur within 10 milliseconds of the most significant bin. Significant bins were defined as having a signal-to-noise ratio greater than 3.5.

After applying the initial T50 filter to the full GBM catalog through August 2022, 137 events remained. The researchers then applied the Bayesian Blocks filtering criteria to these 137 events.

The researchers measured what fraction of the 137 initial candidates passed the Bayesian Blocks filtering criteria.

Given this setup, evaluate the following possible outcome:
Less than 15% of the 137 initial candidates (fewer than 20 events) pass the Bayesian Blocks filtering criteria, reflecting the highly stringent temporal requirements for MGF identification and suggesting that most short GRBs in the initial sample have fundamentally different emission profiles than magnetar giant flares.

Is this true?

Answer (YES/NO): NO